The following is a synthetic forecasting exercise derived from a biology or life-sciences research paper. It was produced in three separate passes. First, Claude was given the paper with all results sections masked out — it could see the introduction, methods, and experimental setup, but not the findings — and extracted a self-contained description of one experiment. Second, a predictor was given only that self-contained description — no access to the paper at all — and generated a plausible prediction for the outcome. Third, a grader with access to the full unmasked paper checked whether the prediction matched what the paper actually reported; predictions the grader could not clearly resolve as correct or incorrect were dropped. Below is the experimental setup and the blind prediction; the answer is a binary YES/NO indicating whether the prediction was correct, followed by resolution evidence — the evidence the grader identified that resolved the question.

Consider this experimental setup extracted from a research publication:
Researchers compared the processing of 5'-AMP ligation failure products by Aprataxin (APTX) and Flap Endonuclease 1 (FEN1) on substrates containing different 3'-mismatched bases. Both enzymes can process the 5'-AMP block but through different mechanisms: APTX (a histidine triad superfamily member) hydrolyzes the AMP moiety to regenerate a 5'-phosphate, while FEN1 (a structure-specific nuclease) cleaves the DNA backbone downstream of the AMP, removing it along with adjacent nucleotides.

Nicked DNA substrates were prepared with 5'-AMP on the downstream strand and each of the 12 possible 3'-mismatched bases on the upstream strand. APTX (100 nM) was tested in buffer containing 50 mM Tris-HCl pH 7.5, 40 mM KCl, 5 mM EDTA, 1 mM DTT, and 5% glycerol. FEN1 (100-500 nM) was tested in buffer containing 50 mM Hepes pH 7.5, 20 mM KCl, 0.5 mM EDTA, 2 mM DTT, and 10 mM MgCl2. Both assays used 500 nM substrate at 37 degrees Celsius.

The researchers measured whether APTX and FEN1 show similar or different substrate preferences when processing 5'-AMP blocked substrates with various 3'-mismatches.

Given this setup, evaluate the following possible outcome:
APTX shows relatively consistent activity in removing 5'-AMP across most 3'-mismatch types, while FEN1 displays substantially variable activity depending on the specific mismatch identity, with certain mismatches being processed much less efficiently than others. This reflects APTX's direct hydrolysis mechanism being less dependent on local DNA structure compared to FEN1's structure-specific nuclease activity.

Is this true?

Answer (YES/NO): NO